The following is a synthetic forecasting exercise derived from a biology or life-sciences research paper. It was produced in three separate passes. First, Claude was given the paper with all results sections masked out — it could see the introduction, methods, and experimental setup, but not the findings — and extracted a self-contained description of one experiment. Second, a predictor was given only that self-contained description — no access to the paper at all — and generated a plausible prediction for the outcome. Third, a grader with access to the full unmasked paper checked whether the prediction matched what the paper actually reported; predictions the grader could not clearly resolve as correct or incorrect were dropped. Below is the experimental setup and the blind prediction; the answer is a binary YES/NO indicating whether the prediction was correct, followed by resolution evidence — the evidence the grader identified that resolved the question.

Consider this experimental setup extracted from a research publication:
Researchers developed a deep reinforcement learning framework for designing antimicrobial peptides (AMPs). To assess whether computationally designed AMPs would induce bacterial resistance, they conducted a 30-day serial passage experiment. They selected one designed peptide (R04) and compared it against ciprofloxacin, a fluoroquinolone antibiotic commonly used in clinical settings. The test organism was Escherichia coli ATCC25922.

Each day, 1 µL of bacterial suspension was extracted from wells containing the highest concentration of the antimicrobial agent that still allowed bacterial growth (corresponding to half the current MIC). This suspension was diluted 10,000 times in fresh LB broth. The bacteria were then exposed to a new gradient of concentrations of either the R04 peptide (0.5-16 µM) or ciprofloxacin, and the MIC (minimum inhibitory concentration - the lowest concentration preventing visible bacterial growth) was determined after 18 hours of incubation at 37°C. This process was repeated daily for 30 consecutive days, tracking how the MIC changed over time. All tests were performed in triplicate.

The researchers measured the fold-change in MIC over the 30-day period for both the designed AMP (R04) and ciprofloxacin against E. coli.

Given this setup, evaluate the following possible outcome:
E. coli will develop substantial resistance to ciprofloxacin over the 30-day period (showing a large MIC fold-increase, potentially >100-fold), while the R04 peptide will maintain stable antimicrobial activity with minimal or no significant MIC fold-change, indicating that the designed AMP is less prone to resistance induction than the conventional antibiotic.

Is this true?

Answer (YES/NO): YES